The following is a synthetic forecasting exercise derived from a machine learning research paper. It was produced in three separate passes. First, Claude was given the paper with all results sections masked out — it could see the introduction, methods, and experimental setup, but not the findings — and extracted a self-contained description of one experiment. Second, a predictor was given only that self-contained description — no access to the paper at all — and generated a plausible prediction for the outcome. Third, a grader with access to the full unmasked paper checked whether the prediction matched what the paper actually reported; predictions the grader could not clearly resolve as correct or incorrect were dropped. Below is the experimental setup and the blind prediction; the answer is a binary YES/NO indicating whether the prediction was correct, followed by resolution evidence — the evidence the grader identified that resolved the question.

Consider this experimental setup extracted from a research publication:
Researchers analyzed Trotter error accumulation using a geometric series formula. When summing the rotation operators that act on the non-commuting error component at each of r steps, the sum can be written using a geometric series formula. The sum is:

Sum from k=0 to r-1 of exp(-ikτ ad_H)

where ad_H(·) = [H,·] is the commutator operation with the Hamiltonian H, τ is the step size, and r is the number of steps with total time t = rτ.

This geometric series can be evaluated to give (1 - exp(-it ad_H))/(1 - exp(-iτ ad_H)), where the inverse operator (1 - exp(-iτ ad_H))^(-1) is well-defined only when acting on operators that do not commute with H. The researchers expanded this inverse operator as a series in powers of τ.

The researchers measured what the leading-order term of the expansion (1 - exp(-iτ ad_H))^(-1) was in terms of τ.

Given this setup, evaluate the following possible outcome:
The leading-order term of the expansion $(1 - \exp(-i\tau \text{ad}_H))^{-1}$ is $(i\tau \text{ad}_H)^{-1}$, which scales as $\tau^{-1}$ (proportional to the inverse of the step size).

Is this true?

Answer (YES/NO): YES